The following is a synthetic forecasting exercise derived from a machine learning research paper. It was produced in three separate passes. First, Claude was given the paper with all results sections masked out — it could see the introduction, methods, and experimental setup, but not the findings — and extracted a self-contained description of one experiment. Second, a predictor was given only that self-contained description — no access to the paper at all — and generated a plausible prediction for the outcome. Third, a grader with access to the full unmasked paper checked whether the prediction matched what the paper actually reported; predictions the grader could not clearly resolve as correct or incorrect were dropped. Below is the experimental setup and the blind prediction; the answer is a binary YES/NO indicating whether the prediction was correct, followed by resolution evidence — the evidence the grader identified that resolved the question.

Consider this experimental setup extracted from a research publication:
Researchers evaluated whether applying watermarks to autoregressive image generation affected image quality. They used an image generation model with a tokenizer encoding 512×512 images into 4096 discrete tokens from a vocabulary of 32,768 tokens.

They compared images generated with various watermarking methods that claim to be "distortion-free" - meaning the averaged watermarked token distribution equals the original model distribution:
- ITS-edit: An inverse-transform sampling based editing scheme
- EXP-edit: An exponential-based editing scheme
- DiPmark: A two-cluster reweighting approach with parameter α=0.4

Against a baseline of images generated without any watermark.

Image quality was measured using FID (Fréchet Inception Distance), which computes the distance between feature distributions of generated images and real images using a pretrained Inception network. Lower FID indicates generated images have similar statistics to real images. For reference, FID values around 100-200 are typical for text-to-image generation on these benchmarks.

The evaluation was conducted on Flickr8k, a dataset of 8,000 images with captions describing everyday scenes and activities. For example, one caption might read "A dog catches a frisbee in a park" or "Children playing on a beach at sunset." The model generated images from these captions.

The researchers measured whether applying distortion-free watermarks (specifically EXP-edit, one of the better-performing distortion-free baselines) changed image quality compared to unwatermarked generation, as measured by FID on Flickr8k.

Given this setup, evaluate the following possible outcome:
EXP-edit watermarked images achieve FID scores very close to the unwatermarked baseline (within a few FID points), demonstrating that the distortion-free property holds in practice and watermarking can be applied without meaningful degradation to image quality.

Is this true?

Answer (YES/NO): YES